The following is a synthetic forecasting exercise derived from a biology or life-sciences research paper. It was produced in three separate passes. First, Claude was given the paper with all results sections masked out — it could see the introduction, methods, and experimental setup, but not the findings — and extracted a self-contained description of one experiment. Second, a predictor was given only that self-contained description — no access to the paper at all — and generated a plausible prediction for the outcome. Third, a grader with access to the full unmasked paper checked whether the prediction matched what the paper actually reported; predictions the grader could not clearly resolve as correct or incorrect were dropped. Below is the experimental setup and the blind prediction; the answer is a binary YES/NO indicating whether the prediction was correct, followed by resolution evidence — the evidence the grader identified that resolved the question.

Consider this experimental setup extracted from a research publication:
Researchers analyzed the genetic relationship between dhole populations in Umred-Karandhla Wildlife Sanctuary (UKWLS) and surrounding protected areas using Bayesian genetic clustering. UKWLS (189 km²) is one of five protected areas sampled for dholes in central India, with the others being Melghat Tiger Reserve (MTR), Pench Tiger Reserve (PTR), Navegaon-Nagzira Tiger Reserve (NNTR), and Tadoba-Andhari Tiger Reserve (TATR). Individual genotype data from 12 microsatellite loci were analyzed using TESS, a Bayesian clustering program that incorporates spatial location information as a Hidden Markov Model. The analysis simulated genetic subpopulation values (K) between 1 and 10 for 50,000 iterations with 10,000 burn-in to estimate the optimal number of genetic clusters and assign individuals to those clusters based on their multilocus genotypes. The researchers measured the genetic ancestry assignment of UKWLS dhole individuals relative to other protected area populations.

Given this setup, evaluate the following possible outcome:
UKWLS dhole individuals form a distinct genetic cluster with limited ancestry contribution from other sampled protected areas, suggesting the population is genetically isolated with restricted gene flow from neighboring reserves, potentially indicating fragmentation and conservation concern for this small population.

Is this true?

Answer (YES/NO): NO